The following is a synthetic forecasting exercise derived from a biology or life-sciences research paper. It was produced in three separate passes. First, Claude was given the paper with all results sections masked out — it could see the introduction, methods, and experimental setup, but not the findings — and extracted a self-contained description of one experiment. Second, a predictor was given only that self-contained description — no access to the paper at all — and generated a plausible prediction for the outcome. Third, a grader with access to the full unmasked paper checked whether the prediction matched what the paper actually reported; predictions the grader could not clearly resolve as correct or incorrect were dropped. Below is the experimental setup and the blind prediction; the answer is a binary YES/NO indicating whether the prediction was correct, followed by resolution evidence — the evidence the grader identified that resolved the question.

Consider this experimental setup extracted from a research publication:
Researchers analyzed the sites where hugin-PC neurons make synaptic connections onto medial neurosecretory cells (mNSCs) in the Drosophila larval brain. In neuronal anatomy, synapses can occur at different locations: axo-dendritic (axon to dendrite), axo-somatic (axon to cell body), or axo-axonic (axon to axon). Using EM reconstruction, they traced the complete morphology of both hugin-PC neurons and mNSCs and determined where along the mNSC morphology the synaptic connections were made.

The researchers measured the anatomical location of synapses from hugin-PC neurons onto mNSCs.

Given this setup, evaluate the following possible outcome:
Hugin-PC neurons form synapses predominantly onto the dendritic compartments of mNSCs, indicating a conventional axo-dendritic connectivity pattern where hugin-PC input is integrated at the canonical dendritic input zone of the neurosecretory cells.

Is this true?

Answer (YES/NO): NO